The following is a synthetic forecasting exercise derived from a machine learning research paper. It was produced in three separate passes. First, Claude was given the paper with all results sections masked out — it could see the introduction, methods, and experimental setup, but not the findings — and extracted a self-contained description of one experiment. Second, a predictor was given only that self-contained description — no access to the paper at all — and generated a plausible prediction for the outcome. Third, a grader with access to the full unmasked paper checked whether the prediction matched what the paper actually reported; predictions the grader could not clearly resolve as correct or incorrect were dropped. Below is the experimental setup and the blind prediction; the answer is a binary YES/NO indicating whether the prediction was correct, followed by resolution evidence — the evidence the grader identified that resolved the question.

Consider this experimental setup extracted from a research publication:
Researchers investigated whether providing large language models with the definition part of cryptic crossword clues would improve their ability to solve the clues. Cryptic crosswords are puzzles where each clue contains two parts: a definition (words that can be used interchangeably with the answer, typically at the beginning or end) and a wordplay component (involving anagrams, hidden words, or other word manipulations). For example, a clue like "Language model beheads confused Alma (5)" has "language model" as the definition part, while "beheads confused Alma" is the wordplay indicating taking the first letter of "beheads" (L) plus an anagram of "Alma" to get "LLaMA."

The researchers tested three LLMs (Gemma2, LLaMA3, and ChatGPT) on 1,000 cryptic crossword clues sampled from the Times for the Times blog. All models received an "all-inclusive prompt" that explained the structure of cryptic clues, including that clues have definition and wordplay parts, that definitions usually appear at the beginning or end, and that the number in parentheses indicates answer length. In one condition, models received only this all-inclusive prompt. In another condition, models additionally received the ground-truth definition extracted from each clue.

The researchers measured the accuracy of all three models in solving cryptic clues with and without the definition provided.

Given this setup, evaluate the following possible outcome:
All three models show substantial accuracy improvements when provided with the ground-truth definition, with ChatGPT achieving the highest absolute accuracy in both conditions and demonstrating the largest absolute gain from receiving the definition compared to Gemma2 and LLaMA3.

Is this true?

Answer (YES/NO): NO